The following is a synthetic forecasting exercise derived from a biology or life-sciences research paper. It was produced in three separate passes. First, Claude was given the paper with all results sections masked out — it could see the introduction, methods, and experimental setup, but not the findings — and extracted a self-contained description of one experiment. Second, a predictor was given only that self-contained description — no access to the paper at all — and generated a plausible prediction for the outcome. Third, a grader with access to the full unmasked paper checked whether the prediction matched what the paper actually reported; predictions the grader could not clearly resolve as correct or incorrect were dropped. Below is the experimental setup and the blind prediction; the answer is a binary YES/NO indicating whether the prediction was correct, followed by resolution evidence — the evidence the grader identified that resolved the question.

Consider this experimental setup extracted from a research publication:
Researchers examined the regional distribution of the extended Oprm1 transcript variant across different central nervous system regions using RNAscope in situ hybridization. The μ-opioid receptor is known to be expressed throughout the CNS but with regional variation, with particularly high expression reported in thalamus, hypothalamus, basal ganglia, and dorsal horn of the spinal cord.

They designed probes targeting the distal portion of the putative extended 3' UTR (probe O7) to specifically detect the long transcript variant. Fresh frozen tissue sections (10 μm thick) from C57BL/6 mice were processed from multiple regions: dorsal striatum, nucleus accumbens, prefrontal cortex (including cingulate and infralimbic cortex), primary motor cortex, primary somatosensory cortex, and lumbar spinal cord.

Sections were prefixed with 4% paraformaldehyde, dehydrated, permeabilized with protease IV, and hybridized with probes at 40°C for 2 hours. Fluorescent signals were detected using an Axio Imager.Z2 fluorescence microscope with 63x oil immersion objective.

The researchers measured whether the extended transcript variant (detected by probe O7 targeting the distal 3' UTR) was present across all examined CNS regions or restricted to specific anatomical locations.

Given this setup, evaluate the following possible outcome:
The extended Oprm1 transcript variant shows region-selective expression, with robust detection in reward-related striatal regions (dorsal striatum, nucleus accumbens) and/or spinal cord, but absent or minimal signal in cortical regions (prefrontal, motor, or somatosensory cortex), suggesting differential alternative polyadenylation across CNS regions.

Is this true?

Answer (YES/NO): NO